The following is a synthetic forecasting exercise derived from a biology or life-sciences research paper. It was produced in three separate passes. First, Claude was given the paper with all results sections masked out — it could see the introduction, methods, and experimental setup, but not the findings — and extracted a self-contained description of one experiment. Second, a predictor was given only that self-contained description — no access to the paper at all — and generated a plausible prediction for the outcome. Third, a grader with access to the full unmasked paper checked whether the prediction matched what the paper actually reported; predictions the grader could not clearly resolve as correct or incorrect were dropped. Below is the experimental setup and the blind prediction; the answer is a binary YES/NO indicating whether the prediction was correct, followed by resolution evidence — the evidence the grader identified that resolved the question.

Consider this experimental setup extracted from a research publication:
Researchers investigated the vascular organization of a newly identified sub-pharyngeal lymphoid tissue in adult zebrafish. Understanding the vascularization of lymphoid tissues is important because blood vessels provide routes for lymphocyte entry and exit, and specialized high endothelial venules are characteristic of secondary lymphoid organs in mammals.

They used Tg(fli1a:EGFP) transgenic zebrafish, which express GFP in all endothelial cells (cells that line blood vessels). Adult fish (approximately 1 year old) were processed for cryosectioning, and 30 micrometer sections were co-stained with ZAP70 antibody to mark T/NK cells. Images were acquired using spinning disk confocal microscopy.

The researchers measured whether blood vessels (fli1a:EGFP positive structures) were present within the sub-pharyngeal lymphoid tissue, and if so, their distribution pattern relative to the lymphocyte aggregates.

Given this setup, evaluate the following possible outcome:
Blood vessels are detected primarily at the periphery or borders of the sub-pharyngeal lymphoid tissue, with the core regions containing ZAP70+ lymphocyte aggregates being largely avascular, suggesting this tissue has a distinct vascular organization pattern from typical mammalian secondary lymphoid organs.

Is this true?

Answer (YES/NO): YES